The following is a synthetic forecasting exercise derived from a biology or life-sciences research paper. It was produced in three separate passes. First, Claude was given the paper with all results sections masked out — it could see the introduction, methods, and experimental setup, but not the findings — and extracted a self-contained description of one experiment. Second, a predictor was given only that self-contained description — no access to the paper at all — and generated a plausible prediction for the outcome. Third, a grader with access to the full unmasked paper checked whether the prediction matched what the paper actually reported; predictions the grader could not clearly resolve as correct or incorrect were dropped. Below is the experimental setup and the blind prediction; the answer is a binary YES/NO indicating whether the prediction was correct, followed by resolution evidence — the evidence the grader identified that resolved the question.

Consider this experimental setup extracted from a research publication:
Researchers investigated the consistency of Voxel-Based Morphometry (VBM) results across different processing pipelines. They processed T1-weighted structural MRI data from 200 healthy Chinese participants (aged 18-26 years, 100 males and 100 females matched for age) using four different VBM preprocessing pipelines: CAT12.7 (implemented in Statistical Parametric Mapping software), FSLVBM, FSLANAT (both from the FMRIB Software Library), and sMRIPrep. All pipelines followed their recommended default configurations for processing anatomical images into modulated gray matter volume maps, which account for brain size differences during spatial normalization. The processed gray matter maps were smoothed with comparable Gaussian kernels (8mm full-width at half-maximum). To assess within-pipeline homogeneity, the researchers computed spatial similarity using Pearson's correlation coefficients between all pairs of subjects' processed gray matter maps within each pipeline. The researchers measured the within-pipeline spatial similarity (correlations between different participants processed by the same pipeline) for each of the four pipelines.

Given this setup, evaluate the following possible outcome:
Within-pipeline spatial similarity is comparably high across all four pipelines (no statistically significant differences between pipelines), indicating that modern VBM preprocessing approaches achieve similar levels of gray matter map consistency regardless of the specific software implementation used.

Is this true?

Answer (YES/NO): NO